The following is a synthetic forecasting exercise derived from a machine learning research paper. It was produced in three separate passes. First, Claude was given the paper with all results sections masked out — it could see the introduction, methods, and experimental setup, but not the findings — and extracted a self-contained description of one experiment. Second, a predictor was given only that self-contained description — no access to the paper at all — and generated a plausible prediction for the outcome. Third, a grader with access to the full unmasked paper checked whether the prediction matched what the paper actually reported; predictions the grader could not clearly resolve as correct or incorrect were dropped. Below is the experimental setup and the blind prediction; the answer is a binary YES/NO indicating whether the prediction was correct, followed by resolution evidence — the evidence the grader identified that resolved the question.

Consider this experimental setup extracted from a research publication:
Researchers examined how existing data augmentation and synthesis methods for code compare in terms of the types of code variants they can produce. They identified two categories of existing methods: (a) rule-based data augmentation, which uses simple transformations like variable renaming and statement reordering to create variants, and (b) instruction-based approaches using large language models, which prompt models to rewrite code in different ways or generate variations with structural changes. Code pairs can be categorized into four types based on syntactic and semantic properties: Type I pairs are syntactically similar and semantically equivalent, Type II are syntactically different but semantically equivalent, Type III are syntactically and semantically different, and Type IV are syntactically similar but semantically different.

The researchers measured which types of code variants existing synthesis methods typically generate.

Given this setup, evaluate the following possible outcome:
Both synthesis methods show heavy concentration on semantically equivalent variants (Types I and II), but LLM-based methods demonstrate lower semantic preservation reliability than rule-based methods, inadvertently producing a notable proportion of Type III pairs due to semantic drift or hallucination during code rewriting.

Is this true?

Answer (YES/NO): NO